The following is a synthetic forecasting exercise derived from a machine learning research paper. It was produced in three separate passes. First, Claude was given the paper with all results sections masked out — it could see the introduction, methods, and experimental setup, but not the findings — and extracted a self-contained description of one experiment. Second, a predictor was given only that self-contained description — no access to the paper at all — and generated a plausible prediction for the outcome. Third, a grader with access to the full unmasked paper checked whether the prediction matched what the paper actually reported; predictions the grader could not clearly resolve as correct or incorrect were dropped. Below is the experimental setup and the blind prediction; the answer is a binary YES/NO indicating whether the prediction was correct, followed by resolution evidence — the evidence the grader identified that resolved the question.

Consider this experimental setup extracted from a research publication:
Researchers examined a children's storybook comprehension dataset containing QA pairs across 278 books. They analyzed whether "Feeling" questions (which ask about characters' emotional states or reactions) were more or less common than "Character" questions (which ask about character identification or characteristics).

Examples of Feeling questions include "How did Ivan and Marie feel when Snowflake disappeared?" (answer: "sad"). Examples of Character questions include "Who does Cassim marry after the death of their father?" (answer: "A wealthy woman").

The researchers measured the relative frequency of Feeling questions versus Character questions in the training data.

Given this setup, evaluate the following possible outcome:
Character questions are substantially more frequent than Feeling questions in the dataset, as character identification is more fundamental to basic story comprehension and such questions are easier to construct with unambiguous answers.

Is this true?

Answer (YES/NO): NO